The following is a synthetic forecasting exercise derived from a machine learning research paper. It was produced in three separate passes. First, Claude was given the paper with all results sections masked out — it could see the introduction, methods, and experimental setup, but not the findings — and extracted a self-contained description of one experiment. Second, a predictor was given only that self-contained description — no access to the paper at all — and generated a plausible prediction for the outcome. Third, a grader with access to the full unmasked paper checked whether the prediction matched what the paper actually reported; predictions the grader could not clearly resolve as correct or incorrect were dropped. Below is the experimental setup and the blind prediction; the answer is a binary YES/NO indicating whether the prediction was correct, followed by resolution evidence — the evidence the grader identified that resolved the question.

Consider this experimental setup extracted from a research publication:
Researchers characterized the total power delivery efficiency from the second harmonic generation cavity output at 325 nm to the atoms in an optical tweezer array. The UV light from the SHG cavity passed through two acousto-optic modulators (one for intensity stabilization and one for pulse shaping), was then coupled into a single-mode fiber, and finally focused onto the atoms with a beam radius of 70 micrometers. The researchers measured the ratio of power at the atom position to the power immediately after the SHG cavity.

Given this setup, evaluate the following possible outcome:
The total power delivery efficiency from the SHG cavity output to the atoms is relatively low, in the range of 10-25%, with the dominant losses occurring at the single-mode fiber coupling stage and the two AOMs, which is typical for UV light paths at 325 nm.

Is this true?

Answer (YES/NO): YES